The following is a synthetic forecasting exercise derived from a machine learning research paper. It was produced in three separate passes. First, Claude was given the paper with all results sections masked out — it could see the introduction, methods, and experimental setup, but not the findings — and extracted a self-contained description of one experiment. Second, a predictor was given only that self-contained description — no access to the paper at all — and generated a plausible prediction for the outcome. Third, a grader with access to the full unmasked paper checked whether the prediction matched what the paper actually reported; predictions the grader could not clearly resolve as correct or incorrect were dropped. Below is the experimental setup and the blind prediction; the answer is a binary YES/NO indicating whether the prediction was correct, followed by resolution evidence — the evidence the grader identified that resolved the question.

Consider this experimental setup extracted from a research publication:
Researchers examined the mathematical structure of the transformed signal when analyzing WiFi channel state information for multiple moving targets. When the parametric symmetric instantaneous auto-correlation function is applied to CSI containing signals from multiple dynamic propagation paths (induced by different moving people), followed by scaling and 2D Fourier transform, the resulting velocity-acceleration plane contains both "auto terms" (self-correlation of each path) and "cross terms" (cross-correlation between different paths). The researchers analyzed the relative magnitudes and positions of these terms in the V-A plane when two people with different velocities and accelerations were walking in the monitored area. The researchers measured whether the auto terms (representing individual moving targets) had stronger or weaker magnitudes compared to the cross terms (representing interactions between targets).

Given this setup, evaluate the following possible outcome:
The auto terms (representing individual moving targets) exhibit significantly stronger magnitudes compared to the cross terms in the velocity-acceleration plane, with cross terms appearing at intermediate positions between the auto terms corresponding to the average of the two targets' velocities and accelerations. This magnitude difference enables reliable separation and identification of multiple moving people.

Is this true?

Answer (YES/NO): YES